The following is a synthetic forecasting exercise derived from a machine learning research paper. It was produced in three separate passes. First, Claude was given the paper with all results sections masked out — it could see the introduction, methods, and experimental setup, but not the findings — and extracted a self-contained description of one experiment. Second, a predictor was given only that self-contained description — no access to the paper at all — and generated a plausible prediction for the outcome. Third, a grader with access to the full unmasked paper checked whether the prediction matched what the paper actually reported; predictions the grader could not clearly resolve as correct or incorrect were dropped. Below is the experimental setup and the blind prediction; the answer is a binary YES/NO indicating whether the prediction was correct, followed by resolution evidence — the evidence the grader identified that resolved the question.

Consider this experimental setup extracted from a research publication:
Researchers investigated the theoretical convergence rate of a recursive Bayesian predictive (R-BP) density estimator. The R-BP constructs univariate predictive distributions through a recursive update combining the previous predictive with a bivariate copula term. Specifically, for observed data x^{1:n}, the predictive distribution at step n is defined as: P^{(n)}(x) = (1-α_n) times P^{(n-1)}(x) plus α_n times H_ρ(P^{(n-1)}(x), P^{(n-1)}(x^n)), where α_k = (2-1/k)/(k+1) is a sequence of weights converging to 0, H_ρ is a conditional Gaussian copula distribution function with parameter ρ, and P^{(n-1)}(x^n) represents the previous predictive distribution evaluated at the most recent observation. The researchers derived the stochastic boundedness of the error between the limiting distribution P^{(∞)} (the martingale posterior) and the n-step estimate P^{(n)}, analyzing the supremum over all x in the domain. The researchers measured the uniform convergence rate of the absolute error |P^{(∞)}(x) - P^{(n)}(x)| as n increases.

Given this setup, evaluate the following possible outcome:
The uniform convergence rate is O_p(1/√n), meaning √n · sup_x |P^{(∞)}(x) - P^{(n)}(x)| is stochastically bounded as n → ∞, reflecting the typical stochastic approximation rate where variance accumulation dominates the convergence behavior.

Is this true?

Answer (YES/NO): YES